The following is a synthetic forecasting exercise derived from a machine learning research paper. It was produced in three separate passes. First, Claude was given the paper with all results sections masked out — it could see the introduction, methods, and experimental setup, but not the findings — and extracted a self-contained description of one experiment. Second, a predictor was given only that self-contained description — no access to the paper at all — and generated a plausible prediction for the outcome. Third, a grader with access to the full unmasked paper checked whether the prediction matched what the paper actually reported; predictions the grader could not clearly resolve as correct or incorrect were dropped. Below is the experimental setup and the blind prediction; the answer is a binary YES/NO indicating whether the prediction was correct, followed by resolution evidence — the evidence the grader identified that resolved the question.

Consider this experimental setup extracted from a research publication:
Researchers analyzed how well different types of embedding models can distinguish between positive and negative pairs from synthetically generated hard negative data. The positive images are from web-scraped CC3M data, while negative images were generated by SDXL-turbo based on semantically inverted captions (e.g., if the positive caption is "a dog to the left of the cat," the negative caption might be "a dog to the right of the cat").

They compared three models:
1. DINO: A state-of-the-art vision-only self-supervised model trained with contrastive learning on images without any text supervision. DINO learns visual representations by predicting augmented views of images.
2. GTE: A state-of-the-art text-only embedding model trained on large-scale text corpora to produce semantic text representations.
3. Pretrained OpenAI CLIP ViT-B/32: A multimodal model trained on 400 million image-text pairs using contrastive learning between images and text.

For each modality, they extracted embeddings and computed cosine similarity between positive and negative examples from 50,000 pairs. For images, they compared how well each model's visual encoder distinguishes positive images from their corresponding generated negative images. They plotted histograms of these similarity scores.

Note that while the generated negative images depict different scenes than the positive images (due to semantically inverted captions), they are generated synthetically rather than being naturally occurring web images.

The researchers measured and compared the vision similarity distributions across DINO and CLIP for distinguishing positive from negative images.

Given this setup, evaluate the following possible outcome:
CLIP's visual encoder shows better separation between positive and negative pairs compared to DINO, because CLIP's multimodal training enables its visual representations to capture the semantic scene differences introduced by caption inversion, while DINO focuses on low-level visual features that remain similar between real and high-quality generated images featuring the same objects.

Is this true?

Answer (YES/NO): NO